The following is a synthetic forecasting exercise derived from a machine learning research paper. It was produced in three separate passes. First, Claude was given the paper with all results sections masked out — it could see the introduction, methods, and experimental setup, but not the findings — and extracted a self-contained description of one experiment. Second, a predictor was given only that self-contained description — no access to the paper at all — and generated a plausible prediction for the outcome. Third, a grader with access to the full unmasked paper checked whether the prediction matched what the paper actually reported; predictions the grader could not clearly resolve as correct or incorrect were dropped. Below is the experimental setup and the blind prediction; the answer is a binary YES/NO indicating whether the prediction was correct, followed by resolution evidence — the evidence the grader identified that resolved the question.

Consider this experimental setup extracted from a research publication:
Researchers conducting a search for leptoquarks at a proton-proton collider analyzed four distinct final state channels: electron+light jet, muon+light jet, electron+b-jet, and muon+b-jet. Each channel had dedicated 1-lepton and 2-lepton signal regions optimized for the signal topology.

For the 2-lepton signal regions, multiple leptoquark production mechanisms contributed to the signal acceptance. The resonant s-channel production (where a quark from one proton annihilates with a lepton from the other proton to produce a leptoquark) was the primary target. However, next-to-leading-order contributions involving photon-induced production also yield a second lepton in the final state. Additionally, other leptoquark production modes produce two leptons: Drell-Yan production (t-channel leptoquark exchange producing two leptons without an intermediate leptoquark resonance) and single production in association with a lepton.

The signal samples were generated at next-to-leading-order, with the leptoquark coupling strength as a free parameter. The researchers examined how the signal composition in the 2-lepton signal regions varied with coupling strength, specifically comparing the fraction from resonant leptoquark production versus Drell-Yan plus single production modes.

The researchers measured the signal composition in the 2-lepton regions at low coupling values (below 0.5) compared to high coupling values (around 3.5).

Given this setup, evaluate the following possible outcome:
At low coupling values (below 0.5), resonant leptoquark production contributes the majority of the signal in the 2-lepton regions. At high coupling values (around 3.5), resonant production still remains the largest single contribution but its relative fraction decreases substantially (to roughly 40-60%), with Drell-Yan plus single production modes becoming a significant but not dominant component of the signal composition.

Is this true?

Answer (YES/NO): NO